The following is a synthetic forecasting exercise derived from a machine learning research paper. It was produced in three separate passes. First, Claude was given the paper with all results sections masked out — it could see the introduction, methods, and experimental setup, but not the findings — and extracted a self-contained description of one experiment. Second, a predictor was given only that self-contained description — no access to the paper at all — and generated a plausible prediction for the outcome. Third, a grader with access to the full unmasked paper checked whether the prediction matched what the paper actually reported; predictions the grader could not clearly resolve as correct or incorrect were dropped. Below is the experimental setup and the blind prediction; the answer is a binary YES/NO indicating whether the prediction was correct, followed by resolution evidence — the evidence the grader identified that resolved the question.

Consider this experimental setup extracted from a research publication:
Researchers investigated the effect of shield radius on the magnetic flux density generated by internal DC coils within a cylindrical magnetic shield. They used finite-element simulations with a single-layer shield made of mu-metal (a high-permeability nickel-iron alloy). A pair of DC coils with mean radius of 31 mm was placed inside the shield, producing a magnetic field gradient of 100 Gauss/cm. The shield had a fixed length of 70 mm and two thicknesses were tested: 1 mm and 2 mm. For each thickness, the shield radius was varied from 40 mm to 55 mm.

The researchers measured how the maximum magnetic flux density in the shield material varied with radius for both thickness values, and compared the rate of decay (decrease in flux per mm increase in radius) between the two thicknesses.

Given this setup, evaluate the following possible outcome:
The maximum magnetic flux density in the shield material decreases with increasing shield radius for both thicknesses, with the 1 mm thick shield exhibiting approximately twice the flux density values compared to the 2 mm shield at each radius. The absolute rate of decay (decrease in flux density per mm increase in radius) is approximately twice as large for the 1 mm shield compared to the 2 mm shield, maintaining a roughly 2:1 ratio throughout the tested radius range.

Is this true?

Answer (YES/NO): NO